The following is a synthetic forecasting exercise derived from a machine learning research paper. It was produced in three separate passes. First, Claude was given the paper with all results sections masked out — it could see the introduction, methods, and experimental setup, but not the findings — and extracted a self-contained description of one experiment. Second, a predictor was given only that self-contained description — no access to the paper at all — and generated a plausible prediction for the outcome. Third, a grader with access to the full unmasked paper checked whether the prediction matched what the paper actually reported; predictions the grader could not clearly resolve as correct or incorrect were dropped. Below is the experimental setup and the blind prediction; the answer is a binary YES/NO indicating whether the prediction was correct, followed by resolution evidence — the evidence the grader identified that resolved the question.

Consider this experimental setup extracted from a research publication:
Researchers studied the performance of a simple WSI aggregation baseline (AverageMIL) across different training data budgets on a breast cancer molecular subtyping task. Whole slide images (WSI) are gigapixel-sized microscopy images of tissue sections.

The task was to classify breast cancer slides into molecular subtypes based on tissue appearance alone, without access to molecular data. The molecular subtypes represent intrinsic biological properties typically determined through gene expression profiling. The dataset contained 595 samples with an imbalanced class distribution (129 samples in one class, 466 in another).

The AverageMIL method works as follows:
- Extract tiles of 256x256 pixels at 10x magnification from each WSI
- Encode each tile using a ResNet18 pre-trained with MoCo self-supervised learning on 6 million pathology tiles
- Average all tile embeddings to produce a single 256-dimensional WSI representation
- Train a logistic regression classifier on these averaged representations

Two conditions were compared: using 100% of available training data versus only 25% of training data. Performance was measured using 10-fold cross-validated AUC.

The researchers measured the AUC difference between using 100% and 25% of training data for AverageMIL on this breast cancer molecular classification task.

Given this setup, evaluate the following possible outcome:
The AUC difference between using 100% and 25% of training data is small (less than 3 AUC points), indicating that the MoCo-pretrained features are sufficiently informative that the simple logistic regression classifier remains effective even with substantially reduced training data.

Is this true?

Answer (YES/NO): NO